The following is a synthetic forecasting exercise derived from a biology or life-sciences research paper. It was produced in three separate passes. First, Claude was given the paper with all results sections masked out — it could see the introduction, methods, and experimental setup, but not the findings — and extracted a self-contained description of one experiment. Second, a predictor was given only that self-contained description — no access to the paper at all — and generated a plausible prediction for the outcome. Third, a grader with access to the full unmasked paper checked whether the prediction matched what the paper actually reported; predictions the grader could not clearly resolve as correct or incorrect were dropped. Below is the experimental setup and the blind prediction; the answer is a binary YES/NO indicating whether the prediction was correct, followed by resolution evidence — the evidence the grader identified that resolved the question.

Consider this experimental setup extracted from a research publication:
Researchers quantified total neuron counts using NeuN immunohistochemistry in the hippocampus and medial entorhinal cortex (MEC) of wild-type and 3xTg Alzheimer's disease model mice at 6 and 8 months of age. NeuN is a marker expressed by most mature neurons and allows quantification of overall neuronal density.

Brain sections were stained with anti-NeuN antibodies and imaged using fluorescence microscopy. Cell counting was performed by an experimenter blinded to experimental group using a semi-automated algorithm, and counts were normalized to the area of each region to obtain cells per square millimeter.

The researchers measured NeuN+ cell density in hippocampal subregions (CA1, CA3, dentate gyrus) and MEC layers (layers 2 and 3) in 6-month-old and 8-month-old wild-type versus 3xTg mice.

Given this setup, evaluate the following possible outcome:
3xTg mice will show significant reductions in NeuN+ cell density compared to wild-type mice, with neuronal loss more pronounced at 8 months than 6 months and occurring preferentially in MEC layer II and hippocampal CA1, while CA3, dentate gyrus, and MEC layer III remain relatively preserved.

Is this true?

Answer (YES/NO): NO